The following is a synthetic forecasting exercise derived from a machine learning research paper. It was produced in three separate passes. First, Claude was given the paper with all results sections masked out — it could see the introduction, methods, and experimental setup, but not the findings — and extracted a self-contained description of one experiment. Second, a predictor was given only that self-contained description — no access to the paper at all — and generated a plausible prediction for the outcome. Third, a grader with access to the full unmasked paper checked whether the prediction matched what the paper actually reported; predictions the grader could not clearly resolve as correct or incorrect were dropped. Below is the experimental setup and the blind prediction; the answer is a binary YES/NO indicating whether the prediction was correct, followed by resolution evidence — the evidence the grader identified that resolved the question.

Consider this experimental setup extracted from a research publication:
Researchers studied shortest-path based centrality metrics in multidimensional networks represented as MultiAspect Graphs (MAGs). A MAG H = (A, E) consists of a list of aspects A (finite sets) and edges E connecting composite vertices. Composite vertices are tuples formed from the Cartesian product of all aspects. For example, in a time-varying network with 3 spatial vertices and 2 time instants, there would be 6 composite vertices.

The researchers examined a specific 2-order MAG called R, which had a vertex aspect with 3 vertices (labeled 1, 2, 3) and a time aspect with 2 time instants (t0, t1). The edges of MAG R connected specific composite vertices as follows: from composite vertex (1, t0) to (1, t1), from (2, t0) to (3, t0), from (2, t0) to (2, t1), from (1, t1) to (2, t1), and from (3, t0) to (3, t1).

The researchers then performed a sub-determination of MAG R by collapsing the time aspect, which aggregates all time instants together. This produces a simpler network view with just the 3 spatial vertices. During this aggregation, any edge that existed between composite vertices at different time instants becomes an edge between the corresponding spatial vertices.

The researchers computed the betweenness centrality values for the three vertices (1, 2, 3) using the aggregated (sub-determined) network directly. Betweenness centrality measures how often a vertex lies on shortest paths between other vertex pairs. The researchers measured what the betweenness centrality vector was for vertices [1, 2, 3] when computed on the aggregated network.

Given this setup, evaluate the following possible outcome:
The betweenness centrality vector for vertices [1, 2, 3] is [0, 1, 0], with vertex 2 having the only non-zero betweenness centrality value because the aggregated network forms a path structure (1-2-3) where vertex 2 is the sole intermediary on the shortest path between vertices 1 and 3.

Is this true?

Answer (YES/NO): YES